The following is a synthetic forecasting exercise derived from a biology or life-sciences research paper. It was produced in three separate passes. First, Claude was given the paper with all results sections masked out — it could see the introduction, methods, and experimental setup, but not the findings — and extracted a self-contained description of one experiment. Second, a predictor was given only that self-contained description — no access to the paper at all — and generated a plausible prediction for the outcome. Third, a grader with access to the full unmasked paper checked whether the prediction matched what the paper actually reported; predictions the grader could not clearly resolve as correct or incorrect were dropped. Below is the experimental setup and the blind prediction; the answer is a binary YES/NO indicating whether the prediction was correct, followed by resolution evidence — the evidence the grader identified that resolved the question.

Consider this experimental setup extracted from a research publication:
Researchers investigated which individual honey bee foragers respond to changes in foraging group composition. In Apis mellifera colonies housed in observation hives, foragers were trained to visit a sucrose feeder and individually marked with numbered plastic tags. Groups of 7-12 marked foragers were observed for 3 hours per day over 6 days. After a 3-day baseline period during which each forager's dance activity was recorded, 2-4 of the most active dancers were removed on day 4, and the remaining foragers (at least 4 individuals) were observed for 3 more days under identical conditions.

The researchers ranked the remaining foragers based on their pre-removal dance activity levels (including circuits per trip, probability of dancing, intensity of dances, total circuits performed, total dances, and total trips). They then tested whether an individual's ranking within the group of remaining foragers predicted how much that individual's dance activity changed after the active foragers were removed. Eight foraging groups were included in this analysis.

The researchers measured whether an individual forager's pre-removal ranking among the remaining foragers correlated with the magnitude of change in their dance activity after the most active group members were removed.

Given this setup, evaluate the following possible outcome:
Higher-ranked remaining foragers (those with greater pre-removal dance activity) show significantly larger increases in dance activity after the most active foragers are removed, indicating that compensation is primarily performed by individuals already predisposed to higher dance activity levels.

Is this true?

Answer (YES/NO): YES